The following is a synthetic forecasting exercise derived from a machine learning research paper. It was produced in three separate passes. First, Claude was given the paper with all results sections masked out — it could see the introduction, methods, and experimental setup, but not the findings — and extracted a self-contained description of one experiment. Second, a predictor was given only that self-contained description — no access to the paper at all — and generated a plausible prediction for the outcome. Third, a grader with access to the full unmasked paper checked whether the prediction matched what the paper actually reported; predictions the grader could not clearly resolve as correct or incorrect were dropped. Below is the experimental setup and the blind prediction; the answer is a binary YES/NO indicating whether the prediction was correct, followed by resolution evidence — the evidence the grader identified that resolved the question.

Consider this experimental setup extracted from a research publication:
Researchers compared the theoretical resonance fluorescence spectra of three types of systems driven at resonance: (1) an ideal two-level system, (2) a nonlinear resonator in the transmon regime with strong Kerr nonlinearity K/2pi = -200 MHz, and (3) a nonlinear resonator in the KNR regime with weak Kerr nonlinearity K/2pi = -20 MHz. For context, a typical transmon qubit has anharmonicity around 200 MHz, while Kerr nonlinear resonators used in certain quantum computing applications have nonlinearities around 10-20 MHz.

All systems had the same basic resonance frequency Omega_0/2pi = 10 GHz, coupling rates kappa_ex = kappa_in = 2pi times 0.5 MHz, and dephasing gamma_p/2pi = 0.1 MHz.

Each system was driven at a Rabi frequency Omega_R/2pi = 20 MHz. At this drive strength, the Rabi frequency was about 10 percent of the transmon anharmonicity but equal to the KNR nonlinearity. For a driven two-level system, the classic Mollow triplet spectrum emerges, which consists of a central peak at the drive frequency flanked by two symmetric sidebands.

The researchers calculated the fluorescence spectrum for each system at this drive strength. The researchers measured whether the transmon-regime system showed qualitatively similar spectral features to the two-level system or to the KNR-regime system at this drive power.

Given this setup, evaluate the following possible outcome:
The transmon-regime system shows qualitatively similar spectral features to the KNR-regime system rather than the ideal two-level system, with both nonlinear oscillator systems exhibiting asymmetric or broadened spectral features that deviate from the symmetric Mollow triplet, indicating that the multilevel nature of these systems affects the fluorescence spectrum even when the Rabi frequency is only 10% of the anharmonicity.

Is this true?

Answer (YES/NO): NO